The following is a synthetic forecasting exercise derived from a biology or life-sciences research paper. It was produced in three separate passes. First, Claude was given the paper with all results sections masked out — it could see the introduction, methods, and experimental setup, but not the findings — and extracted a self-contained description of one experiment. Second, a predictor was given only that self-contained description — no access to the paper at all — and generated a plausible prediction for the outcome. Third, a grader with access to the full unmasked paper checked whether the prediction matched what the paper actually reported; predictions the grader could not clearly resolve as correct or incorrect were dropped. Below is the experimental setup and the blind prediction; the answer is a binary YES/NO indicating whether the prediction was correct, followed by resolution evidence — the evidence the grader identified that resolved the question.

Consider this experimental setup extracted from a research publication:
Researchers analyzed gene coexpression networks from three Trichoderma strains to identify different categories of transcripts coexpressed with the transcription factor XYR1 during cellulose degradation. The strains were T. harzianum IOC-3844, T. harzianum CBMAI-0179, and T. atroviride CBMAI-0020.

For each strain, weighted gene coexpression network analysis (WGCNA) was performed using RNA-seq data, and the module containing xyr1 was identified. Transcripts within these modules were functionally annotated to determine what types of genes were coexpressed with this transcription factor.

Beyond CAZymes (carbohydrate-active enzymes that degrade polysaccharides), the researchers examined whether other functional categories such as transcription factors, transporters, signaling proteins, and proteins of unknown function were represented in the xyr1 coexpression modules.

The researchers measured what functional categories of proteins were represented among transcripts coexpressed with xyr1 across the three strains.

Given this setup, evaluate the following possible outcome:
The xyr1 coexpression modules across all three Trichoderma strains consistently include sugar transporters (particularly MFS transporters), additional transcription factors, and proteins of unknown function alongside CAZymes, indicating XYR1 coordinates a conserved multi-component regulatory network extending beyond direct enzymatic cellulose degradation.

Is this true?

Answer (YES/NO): NO